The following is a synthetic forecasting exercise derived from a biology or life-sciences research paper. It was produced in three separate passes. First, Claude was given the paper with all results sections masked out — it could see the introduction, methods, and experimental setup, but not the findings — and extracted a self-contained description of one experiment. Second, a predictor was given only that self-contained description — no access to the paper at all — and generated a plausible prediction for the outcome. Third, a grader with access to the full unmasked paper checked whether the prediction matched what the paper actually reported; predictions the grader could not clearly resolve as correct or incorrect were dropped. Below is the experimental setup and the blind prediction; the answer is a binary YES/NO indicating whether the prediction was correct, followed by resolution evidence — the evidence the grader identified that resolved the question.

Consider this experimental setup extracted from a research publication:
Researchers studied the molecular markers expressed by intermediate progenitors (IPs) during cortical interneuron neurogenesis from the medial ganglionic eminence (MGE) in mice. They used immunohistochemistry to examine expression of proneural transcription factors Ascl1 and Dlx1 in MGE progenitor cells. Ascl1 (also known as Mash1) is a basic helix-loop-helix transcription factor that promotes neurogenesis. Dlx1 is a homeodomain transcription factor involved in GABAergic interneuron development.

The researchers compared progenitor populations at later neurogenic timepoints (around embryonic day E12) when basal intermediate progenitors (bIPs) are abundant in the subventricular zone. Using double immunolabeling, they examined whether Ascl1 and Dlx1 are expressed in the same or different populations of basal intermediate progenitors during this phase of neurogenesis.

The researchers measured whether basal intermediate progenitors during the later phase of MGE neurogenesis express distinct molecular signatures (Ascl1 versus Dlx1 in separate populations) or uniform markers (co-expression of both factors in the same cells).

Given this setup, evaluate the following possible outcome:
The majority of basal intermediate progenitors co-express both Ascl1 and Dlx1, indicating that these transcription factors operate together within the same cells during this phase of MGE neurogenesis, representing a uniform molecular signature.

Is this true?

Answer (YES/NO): YES